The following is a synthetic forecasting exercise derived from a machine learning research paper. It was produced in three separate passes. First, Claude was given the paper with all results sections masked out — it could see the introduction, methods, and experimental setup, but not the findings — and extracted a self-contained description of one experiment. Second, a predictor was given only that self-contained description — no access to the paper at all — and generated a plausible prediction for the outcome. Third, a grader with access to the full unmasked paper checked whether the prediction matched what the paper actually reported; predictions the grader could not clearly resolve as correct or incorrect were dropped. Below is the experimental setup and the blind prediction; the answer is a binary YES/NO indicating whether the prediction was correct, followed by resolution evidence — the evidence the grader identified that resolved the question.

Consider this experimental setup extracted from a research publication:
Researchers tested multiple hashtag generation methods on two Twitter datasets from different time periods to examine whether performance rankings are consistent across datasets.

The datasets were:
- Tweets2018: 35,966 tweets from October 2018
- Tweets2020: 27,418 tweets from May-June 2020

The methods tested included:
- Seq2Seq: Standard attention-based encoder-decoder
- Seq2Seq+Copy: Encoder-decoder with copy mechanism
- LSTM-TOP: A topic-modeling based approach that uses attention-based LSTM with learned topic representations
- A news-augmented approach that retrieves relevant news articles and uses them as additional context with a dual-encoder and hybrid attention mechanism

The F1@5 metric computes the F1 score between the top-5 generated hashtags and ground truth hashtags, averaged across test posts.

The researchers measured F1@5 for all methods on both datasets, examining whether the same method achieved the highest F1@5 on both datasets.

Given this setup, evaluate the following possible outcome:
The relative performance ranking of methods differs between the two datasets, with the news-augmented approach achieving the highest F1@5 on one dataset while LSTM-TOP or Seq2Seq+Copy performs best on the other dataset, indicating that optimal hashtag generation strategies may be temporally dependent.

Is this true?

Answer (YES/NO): YES